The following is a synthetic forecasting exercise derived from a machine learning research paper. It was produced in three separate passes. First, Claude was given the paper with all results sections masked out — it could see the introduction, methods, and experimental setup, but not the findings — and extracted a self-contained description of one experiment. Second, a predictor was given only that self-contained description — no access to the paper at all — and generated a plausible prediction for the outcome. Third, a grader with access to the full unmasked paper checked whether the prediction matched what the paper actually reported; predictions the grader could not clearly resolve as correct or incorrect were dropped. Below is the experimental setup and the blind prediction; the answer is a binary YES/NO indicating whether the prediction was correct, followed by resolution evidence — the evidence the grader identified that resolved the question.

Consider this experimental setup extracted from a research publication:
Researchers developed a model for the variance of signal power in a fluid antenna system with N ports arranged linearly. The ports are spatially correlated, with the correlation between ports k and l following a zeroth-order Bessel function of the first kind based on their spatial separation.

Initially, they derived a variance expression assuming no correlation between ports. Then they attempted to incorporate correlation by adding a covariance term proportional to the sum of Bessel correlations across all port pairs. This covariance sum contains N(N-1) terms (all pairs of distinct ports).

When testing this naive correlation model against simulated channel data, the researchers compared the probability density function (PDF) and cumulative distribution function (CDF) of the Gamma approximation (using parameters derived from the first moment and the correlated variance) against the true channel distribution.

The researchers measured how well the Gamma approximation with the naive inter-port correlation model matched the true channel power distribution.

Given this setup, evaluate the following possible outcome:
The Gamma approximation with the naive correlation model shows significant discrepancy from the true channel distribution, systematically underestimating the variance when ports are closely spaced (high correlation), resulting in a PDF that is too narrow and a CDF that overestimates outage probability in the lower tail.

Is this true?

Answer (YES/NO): NO